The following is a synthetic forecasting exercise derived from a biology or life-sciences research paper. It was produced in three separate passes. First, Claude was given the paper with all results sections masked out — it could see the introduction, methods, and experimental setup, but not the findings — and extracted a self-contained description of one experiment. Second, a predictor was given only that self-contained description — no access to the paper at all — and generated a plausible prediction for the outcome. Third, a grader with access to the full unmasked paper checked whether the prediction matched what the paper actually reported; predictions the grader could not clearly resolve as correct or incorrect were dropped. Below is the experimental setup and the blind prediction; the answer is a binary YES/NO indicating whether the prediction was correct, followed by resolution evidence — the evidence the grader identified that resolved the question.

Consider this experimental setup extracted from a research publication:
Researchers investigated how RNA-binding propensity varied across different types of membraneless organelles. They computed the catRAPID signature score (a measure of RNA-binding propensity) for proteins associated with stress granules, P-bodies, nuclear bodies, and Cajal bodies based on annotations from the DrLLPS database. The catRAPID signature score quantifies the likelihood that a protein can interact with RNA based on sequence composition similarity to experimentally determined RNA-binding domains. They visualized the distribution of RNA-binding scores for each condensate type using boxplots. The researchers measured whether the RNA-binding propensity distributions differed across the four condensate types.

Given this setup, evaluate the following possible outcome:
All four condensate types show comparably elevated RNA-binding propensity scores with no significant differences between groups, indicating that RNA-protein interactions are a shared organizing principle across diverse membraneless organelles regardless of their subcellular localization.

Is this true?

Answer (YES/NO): NO